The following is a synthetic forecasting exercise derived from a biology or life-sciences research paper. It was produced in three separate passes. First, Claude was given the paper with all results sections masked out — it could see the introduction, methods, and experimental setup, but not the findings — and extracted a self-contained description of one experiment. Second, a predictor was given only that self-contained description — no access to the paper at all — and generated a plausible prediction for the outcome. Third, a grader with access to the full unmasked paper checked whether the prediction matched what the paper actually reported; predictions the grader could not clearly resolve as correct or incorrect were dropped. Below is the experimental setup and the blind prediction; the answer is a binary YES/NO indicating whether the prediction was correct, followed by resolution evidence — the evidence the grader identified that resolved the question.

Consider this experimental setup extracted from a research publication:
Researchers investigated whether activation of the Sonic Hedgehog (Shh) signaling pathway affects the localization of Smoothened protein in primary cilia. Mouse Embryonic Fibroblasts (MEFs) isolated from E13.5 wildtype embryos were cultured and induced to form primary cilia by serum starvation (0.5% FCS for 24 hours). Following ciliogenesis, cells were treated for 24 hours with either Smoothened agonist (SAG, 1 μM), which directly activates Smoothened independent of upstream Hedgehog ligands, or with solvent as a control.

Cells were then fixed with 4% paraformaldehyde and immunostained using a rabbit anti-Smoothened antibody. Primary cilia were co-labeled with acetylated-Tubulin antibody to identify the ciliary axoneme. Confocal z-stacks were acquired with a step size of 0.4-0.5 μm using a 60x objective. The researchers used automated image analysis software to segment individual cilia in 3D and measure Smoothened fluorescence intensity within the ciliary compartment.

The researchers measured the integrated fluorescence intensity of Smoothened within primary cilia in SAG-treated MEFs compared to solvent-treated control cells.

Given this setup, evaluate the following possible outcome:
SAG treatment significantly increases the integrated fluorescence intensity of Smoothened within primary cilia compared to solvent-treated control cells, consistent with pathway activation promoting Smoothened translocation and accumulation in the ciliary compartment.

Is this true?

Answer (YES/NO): YES